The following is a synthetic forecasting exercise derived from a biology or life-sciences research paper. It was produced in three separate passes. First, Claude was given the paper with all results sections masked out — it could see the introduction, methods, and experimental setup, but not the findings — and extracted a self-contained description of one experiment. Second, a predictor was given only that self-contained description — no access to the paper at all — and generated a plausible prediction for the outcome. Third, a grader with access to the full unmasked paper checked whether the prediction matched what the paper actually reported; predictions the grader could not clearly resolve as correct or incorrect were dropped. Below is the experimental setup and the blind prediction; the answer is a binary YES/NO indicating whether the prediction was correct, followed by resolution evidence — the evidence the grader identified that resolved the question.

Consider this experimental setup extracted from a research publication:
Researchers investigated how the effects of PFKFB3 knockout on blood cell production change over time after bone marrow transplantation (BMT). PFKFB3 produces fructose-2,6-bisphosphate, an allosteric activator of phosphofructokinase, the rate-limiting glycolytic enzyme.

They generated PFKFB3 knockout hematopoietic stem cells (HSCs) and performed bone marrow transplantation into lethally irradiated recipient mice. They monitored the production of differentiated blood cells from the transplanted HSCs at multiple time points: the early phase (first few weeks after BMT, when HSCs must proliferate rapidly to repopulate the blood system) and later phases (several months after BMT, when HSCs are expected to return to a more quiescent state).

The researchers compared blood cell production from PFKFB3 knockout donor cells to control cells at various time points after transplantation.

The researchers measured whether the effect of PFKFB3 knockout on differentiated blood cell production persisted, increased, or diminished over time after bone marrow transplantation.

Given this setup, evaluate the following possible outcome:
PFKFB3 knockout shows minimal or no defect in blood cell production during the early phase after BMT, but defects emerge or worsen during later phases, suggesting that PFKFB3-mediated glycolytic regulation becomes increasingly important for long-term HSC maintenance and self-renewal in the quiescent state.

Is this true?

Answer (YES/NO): NO